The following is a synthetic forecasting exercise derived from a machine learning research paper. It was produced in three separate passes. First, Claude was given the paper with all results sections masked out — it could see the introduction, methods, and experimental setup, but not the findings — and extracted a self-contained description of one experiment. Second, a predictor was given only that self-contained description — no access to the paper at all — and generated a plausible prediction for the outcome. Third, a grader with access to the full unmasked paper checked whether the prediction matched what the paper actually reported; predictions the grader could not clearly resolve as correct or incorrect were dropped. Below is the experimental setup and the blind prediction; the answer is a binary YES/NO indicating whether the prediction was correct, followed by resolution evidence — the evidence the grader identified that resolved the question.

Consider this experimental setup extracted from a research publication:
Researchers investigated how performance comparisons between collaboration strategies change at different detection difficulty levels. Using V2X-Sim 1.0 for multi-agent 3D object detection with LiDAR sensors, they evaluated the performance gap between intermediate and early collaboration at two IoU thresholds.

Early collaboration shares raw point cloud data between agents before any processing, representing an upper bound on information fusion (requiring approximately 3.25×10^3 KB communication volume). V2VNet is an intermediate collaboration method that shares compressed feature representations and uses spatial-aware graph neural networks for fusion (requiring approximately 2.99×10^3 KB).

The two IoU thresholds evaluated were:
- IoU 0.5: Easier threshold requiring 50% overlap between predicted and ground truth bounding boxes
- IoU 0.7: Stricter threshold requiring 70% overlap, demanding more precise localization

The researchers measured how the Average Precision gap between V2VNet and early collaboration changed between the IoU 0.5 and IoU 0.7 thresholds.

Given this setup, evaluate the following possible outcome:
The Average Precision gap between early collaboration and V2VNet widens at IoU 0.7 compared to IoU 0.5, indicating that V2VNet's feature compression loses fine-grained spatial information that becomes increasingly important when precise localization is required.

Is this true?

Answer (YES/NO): YES